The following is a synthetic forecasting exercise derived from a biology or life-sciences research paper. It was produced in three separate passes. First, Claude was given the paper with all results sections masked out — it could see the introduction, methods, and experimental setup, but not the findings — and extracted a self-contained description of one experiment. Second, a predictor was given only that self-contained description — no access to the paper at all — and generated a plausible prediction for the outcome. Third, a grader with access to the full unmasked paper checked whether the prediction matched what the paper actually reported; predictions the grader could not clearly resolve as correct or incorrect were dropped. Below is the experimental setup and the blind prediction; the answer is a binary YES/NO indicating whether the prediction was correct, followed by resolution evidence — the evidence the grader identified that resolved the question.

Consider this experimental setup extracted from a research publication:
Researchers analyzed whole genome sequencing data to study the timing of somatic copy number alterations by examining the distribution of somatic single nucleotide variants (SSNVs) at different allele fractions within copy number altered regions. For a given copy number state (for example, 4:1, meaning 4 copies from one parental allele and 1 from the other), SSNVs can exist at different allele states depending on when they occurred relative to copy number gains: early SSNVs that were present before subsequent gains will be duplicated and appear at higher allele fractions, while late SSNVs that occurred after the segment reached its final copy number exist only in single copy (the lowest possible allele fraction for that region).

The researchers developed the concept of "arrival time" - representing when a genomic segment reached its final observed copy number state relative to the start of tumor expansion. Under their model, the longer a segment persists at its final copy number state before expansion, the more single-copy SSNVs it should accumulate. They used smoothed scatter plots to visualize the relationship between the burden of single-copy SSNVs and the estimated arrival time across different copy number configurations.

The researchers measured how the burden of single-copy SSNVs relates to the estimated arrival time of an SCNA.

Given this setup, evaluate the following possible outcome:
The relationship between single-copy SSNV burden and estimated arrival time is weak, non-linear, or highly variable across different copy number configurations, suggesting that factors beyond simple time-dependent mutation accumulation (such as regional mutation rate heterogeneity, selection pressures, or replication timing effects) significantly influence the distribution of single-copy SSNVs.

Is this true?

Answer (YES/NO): NO